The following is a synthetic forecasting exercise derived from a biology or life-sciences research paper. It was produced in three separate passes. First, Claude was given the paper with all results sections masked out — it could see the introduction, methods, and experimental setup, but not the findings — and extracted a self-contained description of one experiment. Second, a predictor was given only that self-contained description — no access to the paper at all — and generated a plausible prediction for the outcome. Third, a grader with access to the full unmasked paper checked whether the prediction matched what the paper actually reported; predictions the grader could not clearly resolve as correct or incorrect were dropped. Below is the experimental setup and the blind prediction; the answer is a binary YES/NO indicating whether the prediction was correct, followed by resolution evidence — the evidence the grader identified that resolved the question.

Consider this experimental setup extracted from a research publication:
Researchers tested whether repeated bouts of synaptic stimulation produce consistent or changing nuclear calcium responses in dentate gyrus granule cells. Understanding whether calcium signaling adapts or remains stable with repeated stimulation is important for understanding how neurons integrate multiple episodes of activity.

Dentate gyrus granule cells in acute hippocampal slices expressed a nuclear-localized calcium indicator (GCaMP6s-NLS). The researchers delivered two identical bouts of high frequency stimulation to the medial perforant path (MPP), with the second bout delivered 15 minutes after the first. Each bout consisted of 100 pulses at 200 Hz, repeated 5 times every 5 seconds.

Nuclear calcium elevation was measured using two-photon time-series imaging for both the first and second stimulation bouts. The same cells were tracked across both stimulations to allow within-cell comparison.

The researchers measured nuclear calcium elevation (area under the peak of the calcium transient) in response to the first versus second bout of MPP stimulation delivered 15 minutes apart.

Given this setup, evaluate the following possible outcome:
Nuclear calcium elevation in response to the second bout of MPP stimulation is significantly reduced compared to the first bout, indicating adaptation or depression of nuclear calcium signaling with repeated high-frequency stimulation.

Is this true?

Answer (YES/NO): NO